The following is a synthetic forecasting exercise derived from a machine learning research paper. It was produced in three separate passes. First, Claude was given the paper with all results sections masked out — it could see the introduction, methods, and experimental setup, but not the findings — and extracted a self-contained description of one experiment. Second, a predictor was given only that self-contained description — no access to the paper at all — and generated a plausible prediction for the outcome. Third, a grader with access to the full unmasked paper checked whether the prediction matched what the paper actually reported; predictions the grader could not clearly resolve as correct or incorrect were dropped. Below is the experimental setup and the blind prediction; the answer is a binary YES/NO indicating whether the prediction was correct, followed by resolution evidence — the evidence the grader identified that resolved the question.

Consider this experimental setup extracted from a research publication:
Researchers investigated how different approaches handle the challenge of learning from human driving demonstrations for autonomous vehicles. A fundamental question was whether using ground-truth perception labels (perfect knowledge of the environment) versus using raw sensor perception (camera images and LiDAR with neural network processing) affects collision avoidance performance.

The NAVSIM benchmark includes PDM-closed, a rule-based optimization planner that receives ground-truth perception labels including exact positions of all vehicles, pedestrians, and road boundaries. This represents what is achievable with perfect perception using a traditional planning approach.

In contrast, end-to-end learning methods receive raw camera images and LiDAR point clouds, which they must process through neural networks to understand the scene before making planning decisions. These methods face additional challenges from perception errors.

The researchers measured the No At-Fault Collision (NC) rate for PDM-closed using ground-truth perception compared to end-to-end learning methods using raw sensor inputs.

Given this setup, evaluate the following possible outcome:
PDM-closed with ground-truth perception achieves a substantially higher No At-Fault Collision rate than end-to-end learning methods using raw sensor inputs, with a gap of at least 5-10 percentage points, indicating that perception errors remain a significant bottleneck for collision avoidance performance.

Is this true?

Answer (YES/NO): NO